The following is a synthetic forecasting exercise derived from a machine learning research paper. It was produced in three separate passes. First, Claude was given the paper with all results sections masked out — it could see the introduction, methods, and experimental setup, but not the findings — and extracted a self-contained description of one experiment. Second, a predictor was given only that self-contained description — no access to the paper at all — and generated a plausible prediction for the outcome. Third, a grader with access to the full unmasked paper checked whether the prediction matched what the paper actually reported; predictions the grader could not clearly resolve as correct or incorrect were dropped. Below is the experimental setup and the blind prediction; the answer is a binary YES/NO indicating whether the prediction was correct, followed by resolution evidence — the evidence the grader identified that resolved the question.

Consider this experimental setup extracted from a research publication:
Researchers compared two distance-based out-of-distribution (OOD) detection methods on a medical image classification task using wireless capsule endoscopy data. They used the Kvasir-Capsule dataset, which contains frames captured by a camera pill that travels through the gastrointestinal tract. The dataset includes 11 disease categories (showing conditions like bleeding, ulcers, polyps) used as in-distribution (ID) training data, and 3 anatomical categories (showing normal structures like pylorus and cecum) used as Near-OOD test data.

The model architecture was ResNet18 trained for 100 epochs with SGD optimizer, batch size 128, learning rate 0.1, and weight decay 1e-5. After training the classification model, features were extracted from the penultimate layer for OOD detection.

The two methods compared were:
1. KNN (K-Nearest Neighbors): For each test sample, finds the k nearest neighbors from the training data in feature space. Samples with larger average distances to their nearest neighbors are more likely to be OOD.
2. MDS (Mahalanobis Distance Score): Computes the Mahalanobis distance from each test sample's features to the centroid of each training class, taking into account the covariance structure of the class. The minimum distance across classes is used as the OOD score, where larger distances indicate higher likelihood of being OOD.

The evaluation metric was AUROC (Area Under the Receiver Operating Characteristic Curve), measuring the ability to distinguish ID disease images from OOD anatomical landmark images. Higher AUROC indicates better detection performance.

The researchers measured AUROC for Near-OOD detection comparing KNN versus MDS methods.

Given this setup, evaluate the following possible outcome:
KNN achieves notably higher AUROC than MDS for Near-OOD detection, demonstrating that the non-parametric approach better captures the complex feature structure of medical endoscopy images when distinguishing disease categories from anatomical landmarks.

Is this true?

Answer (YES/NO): NO